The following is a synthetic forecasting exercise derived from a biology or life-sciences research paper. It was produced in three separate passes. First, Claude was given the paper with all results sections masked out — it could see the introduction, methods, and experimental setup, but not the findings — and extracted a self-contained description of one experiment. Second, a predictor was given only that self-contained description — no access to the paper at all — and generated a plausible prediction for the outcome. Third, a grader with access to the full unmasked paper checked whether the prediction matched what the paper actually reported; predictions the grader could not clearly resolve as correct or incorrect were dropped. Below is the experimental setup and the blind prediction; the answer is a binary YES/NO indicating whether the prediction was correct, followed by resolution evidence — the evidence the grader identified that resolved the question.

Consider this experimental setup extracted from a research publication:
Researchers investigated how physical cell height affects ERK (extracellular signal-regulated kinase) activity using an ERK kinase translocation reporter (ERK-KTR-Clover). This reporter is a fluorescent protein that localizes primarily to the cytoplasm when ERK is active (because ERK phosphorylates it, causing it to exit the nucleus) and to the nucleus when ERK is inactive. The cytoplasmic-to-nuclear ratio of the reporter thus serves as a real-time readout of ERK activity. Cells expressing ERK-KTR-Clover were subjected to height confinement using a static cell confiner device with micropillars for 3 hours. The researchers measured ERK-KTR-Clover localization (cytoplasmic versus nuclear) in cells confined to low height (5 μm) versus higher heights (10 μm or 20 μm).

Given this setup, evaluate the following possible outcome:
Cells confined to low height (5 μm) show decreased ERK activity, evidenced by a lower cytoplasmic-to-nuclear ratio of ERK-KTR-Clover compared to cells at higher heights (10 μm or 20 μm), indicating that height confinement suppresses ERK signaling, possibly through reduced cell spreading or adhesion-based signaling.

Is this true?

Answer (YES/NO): NO